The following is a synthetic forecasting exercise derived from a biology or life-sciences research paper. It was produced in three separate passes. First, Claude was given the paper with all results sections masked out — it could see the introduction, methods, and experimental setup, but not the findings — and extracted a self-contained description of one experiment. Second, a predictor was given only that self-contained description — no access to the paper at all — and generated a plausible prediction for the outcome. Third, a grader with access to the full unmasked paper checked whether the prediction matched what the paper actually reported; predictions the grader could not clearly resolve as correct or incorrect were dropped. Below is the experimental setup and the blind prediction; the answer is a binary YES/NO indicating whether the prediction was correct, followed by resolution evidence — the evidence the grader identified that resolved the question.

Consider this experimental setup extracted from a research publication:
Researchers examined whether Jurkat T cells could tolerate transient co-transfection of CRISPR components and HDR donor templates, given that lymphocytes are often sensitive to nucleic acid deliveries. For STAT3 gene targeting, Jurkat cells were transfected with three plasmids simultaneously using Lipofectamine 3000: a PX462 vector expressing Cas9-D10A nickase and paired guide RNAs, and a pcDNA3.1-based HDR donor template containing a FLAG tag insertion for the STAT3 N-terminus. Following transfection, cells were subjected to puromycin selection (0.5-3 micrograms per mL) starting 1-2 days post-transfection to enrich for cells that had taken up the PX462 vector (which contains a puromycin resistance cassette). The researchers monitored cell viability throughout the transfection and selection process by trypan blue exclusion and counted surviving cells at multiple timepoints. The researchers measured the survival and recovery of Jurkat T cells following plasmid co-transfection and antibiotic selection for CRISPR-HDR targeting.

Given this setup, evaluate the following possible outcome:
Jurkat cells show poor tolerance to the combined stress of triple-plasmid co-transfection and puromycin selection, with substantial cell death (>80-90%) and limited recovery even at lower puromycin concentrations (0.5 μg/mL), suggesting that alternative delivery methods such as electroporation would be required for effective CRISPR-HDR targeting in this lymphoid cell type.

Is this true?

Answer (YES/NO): NO